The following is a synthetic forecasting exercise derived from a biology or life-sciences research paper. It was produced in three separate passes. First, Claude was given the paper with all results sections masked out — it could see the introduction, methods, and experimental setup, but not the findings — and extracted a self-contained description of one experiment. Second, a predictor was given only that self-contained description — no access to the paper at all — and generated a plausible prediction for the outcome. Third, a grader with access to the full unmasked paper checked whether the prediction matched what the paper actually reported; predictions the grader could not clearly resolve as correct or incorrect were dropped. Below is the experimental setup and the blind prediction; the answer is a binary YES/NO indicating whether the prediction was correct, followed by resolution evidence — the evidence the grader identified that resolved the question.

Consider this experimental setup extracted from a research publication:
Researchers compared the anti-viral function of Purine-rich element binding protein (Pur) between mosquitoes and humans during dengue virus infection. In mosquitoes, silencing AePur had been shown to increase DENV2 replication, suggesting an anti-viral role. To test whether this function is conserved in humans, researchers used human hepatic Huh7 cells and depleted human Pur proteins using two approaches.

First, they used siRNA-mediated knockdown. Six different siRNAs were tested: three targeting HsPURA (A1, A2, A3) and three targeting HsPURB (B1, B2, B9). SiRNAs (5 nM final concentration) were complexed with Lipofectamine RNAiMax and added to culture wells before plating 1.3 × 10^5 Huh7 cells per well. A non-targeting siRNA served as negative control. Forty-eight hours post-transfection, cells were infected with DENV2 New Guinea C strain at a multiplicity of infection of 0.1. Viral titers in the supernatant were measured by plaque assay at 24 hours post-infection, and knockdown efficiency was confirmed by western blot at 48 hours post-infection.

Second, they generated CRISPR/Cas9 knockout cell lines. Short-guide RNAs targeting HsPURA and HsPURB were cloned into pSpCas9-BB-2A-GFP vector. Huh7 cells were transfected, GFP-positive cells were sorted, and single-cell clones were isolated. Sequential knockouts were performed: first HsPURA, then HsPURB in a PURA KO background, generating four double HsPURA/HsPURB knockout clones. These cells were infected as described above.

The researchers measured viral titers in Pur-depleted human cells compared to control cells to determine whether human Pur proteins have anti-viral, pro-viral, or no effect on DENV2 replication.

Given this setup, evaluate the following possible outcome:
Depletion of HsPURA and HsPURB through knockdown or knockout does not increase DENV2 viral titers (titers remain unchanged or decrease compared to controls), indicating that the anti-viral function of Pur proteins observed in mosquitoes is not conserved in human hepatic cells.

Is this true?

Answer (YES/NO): YES